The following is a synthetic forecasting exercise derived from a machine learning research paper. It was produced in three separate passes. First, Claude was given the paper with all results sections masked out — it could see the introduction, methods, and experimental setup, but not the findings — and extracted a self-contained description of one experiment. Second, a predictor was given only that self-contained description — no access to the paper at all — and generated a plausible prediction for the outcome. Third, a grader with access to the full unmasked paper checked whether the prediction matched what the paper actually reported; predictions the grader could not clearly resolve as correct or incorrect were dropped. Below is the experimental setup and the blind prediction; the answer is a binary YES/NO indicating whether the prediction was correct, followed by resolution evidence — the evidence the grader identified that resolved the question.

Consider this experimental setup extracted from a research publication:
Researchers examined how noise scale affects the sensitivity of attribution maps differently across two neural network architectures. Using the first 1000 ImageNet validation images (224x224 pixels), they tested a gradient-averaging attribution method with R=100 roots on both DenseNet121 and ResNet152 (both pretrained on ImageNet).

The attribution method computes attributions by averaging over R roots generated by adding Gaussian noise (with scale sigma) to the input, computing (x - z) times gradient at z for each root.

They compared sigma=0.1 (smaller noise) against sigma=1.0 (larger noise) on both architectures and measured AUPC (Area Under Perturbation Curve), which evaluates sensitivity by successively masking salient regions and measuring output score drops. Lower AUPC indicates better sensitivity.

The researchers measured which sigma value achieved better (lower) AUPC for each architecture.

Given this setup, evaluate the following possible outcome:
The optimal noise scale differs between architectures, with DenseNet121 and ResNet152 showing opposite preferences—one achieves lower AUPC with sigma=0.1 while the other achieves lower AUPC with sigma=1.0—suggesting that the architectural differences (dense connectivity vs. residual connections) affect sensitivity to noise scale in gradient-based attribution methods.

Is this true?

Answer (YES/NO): YES